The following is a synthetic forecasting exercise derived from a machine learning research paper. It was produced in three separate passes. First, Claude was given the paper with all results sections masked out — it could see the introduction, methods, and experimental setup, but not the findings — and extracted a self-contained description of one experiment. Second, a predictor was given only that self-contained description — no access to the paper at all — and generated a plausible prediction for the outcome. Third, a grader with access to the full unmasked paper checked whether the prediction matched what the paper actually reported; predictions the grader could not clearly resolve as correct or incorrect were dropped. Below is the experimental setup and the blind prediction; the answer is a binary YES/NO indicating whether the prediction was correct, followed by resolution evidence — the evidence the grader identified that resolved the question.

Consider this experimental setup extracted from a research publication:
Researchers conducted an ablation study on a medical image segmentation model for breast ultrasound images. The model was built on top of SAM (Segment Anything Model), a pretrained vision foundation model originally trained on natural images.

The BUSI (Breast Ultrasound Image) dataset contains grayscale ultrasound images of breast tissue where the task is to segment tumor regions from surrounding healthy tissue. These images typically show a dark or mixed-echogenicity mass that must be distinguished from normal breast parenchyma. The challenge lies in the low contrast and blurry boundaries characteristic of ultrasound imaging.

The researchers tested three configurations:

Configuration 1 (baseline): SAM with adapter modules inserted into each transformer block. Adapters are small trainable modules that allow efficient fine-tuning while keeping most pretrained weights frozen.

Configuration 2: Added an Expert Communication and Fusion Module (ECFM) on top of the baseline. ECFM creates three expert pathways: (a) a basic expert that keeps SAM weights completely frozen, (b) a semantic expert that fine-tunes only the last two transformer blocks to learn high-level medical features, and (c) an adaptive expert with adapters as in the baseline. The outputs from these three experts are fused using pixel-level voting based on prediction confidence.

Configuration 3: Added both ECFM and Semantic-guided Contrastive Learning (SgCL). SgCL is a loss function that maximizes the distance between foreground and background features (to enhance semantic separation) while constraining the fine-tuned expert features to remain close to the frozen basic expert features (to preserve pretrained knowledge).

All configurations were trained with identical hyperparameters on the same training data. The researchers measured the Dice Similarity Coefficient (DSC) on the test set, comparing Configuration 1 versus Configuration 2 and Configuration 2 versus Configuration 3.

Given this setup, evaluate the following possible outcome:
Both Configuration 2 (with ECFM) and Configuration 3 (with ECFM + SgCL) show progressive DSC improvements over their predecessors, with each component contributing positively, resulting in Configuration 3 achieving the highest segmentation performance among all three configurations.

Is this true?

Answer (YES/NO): YES